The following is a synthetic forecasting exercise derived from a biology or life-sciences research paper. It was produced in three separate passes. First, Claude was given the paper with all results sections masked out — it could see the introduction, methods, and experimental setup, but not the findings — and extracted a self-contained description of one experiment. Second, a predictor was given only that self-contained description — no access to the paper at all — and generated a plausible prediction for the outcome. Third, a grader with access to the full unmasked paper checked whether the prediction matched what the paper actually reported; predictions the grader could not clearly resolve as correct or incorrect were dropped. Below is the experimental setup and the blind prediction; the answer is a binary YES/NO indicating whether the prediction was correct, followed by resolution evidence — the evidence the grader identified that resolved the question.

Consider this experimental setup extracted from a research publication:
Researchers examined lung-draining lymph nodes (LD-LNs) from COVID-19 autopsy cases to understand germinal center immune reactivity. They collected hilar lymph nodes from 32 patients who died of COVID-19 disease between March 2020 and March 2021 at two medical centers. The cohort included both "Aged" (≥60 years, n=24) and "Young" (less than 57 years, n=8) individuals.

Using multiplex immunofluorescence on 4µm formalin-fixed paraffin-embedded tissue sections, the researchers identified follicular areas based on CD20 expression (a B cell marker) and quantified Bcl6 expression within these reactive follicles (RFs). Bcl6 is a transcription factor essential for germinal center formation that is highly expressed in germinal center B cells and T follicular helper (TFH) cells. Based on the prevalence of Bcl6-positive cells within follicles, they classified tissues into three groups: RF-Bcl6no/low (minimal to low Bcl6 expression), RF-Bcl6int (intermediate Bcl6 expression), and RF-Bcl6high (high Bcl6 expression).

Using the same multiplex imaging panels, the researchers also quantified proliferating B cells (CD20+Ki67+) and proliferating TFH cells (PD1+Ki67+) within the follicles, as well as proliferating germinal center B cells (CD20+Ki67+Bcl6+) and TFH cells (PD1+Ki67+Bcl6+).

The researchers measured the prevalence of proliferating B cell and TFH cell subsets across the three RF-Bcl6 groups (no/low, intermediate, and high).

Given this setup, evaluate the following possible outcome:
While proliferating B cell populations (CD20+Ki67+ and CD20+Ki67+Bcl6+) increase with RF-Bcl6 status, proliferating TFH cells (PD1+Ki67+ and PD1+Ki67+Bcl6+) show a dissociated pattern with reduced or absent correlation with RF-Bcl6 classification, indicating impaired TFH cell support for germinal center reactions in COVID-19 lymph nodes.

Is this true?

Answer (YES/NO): NO